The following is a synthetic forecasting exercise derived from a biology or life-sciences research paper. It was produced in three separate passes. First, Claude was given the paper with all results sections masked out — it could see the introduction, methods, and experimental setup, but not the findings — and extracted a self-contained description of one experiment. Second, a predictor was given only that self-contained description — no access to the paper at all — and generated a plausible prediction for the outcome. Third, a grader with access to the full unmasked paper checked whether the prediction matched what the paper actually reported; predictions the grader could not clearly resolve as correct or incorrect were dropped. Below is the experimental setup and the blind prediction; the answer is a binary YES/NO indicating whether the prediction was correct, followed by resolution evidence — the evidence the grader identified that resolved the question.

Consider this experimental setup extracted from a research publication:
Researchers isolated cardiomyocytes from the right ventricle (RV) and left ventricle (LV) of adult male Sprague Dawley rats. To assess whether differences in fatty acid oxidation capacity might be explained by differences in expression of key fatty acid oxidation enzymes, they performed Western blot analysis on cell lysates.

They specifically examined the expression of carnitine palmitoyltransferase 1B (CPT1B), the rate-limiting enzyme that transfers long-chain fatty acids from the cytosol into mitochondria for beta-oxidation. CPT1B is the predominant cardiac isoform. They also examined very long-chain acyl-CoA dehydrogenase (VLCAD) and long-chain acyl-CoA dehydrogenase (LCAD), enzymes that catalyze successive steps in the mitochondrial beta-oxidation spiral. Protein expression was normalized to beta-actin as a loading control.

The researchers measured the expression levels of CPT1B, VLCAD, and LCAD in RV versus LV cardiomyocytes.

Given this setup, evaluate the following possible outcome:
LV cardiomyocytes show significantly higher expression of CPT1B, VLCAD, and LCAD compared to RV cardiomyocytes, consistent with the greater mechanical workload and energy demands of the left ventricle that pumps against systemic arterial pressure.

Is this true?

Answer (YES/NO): NO